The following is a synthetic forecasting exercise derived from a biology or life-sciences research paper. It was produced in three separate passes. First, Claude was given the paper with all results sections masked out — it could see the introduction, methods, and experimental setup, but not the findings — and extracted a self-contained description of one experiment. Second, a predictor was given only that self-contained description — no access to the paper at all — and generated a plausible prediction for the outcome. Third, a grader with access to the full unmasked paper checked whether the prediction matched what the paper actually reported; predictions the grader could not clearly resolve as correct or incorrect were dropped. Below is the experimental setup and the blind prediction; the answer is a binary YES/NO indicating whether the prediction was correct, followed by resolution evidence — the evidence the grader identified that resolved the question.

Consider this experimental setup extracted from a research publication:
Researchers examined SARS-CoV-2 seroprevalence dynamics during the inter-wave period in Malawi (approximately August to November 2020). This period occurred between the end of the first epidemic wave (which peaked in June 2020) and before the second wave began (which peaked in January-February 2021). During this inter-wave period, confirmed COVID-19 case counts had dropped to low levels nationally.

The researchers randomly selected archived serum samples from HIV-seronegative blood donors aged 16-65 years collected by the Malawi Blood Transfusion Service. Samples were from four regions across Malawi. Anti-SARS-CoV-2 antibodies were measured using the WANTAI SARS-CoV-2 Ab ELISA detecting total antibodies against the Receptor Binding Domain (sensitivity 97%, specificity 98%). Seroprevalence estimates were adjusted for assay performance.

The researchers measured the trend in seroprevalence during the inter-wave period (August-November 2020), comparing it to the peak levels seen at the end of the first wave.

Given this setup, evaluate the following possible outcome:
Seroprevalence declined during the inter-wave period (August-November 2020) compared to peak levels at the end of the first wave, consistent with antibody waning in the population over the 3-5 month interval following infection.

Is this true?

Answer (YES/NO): NO